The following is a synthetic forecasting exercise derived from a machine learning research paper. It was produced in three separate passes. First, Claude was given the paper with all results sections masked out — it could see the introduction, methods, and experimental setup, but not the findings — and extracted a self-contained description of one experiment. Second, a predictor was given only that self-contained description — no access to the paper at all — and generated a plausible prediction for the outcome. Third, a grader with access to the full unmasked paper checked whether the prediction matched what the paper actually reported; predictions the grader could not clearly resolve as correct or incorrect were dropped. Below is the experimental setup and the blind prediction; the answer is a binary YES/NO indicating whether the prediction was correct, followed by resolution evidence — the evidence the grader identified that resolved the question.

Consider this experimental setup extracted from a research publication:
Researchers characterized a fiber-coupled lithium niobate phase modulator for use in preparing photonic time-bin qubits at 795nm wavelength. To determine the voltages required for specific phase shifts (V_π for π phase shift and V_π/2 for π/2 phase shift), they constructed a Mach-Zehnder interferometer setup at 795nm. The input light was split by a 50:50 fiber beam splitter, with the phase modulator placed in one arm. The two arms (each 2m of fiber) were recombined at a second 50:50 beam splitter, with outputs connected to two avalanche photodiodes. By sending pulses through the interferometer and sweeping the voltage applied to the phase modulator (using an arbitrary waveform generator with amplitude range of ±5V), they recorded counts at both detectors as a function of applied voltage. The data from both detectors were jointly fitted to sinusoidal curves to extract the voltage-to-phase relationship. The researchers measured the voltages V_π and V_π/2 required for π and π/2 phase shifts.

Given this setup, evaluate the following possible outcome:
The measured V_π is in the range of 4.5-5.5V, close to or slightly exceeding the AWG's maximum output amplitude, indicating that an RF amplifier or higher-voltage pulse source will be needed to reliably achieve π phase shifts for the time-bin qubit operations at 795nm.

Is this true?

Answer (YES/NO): NO